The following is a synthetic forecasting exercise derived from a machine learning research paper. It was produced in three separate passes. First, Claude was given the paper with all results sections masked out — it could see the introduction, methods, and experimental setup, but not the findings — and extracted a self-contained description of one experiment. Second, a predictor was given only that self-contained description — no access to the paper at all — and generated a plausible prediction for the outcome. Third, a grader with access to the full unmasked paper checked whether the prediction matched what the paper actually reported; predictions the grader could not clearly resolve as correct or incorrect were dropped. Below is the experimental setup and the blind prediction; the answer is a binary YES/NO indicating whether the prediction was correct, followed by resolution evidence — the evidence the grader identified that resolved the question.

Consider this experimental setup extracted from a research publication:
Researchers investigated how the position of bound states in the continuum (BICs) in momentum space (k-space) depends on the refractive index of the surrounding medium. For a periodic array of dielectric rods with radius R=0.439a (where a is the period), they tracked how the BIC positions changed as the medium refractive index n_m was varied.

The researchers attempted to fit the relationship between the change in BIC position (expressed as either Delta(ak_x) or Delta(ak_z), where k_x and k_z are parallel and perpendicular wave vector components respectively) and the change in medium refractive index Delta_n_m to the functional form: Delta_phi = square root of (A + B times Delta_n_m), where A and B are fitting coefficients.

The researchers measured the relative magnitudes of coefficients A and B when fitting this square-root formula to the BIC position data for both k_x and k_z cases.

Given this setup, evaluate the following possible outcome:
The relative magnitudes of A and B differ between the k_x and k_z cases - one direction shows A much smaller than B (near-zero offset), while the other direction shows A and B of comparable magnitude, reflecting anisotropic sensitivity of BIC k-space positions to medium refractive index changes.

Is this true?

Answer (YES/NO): NO